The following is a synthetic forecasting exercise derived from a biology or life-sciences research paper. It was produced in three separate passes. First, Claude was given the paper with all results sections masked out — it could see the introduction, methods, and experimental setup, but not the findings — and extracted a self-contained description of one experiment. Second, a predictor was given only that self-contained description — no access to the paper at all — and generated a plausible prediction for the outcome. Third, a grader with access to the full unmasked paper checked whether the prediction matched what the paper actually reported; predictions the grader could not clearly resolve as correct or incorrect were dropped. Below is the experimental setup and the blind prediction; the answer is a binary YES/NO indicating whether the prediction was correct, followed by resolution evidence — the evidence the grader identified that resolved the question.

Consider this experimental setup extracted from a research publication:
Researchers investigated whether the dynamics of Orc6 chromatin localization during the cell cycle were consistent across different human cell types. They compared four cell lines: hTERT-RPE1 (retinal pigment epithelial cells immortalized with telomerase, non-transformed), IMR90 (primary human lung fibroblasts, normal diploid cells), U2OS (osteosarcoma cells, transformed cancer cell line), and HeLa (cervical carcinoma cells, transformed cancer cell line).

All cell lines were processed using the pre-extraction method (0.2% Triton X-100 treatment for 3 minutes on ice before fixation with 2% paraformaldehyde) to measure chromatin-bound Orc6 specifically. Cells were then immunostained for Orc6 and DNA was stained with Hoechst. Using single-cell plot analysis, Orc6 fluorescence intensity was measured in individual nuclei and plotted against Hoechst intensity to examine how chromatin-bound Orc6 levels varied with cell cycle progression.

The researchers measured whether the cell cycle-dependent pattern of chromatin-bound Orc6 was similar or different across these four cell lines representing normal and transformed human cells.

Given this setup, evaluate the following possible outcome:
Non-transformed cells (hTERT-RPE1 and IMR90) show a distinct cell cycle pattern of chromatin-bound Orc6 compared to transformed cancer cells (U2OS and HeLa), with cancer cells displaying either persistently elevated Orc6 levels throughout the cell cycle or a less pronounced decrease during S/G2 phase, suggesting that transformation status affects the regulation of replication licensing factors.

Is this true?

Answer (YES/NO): YES